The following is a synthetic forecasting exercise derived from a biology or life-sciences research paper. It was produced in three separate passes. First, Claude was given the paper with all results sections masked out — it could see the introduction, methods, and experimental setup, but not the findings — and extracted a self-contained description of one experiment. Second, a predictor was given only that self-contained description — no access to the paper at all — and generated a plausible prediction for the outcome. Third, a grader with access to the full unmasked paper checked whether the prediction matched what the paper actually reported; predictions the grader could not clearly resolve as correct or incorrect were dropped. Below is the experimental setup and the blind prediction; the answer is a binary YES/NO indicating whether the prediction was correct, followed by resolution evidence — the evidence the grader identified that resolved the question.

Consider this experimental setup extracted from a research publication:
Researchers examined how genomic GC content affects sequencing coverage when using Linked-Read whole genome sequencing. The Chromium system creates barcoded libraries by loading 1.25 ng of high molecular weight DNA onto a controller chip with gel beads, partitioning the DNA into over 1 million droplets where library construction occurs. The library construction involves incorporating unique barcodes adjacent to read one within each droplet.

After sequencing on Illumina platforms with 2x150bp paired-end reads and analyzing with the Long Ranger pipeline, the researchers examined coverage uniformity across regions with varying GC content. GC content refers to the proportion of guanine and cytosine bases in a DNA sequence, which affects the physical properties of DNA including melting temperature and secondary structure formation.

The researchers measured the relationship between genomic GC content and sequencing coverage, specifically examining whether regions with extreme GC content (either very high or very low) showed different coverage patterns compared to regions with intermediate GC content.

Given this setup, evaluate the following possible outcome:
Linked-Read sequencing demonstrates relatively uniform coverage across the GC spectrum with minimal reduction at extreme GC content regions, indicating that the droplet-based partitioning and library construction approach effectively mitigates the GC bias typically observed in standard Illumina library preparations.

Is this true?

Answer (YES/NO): NO